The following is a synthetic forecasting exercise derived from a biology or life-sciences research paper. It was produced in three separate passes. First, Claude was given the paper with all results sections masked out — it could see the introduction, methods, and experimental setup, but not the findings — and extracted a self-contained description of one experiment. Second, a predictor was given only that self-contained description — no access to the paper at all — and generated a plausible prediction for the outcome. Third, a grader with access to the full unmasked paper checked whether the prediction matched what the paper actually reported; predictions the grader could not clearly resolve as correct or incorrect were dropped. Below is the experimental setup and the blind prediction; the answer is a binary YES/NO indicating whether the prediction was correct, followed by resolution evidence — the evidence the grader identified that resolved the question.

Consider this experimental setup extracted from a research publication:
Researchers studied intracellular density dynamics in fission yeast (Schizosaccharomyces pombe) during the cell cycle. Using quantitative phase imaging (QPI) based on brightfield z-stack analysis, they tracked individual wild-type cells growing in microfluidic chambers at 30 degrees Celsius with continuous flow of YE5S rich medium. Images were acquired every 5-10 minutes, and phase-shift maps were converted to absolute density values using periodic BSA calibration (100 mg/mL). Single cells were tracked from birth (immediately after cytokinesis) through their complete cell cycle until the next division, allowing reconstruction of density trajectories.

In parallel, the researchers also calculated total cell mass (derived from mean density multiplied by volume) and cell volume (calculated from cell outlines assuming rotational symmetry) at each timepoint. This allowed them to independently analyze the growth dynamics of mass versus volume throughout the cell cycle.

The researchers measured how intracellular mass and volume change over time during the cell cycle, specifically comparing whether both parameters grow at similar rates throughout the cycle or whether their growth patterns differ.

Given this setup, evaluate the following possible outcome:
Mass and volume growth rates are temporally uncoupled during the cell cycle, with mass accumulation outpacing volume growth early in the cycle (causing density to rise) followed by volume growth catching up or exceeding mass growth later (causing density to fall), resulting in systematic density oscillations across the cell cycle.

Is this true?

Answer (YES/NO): NO